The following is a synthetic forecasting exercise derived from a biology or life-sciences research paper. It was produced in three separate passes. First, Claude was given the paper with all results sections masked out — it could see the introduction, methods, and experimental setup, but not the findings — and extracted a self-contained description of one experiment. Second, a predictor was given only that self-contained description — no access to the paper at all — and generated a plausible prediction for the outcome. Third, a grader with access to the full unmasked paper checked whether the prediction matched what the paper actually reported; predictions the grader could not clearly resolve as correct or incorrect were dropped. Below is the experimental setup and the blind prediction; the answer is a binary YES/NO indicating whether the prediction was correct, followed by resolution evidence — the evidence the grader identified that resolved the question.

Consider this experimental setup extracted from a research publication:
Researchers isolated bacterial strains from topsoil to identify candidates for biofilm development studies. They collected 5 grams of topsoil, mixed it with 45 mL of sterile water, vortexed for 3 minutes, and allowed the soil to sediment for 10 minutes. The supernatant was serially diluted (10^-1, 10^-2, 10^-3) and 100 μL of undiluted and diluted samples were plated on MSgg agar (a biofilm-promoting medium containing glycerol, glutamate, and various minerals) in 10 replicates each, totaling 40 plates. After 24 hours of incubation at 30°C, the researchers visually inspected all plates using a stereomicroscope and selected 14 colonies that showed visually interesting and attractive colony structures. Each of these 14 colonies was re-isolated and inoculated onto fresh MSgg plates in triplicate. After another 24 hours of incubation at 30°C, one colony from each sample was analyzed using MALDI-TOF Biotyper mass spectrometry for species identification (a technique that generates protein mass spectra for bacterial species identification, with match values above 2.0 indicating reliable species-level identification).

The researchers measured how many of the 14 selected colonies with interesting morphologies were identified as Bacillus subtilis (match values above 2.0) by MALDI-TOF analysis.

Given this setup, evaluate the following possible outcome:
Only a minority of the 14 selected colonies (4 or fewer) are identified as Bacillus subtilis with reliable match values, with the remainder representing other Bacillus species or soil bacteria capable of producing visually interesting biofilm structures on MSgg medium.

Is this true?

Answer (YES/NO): YES